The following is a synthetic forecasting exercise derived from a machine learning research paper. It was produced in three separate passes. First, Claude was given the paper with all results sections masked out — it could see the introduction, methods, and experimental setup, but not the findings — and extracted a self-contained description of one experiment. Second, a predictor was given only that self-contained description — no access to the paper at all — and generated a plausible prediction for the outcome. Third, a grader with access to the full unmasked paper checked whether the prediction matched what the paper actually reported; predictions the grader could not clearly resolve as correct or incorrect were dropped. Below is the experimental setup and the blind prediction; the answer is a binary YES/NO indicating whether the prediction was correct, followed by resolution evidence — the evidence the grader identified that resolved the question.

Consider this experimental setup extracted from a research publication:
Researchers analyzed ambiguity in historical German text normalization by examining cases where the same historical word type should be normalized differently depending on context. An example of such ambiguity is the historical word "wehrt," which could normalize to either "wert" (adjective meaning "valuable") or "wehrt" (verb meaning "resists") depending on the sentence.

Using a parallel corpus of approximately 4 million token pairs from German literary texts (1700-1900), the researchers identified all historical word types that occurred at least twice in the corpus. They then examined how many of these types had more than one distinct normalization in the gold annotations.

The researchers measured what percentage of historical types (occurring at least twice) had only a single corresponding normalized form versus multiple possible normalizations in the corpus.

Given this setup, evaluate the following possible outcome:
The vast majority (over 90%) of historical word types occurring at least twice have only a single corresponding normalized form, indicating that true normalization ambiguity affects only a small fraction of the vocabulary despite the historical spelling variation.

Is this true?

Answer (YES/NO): YES